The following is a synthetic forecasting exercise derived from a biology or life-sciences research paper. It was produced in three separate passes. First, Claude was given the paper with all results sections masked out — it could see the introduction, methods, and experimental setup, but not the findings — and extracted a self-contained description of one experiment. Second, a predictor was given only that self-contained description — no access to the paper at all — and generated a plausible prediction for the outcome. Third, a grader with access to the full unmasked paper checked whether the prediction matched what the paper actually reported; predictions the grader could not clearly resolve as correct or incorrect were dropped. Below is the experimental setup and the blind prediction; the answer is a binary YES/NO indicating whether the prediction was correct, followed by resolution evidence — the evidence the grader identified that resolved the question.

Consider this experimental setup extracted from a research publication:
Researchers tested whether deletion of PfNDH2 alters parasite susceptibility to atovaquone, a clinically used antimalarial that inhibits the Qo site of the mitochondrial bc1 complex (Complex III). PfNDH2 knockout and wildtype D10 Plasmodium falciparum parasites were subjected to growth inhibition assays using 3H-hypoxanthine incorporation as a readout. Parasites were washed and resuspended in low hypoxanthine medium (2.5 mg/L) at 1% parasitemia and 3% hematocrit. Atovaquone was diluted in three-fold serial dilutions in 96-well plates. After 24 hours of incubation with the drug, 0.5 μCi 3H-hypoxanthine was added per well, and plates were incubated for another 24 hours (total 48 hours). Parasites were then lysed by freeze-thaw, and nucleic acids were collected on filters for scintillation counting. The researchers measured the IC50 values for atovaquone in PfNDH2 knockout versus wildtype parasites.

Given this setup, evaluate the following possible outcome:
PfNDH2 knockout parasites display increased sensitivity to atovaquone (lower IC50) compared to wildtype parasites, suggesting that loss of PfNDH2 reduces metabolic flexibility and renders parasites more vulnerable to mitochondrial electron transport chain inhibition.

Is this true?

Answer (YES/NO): NO